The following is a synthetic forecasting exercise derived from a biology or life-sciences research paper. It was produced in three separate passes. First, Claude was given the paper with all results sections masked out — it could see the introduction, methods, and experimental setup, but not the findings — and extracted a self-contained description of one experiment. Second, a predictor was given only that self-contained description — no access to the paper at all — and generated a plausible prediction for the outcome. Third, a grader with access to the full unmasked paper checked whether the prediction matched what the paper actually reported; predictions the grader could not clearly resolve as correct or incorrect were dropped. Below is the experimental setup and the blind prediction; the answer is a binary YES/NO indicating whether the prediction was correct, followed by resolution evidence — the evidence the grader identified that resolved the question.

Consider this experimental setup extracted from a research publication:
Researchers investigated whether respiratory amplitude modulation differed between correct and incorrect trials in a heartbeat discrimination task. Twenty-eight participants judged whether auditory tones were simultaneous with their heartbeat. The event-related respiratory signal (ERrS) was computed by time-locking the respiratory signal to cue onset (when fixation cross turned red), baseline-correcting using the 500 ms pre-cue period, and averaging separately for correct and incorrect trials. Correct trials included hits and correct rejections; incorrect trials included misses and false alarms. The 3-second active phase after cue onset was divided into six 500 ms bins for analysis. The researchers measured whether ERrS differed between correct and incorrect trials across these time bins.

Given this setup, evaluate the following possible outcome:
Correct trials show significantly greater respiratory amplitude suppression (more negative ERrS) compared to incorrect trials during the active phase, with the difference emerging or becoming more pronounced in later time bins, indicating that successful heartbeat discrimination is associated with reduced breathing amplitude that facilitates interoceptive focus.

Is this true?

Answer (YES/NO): YES